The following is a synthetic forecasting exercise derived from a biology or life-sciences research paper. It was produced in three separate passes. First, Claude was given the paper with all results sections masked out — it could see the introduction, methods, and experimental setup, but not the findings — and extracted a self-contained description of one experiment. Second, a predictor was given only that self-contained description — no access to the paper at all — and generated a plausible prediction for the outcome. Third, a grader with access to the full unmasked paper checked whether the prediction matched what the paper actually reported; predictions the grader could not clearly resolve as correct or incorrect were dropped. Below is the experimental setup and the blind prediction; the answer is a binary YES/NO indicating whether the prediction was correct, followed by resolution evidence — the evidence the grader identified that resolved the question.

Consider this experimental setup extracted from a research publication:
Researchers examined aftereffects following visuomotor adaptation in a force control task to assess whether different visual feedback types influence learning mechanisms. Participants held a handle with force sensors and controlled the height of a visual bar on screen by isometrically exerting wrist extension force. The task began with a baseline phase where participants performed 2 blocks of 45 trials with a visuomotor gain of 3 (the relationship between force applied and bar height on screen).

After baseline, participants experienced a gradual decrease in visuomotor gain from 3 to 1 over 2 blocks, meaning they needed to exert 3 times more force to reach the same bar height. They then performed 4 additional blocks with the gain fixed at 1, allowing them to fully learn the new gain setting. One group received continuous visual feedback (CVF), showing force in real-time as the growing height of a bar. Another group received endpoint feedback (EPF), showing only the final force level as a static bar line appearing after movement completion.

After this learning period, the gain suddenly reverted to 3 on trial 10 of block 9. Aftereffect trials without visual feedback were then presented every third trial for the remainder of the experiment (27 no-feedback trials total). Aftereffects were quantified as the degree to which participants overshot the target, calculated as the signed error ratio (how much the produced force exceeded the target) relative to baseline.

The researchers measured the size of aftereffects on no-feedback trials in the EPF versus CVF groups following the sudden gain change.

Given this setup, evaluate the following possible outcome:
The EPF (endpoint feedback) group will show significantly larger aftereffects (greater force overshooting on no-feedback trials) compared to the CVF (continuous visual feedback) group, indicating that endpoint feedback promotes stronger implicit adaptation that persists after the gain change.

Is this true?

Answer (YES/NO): NO